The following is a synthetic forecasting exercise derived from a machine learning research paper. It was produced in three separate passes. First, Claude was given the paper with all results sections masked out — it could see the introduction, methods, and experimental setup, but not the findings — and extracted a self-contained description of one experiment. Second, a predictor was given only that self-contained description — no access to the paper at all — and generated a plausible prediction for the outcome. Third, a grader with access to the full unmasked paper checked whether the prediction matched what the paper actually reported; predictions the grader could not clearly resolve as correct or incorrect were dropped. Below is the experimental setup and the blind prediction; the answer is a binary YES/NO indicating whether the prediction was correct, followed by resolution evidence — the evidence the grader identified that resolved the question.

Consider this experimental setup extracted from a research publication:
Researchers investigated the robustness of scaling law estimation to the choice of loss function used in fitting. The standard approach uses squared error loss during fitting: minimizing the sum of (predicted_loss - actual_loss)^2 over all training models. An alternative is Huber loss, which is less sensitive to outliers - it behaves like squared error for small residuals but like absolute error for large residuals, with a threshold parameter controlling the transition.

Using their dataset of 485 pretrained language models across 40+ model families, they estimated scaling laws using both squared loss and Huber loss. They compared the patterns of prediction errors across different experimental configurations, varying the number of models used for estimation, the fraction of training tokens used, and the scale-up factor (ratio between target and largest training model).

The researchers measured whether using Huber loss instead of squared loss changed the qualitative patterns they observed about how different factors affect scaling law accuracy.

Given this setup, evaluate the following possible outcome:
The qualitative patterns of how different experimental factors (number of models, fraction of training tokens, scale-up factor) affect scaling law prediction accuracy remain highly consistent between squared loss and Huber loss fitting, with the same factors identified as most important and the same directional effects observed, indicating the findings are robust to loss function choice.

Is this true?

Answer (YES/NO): YES